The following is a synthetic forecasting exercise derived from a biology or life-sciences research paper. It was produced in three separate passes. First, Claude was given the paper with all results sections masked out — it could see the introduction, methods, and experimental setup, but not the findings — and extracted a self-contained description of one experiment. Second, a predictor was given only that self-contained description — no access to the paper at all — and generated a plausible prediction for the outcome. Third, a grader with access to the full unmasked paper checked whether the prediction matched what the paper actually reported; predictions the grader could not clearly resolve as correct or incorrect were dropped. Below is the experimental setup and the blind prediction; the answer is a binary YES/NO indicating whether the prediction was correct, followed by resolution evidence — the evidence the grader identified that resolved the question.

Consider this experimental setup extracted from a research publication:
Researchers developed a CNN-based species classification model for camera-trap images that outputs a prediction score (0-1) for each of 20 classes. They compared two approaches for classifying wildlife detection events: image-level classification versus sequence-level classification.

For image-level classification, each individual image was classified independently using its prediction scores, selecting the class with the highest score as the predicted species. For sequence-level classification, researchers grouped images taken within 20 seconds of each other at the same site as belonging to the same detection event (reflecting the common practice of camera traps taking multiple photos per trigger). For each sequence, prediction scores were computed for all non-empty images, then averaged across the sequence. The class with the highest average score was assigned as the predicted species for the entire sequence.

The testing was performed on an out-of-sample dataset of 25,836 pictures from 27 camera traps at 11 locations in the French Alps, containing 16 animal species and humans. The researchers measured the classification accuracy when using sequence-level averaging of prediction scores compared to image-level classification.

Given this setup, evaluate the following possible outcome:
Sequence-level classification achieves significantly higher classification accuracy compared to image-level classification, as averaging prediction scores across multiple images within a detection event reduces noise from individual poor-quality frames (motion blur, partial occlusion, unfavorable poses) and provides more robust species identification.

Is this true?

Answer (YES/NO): YES